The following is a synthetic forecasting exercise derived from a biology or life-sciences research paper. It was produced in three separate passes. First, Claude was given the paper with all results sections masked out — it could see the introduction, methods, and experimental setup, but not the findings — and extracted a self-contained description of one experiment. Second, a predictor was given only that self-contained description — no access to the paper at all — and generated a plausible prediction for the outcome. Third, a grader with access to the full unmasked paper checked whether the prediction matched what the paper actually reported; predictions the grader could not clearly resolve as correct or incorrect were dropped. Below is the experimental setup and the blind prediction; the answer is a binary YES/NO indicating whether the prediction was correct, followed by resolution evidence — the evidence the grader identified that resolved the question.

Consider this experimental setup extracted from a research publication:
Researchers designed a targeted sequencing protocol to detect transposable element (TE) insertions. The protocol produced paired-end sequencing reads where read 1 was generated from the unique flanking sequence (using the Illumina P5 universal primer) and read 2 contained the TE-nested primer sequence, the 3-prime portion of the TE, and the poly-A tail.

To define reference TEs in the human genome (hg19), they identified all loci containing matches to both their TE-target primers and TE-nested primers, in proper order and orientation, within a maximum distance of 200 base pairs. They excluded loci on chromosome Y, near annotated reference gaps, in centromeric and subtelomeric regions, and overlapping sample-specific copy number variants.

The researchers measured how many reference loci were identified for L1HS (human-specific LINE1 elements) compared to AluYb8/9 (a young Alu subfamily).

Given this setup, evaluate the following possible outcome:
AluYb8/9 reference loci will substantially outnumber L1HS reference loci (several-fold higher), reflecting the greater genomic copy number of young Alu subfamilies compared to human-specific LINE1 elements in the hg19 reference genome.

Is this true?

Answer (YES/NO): YES